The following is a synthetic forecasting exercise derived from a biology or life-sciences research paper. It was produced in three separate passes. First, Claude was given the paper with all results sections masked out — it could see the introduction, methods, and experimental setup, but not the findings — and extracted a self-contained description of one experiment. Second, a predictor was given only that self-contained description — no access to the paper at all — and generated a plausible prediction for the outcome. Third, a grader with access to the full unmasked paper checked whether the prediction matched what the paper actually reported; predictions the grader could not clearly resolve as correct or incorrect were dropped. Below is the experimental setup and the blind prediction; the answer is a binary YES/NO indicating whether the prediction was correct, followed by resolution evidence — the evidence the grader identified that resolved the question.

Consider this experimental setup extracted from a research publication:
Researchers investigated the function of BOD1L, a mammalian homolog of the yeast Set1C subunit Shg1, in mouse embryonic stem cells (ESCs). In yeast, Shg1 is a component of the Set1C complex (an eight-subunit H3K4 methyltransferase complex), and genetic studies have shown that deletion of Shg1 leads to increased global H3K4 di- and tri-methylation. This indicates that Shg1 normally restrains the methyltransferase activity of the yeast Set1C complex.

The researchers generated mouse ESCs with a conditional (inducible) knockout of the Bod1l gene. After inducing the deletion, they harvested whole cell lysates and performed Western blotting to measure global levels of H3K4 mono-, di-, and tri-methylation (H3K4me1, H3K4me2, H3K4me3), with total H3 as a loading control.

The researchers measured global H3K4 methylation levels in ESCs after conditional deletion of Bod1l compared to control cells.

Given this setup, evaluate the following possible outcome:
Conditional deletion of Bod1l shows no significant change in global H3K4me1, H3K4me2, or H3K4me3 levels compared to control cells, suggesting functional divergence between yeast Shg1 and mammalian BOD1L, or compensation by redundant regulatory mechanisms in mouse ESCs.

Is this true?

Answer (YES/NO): NO